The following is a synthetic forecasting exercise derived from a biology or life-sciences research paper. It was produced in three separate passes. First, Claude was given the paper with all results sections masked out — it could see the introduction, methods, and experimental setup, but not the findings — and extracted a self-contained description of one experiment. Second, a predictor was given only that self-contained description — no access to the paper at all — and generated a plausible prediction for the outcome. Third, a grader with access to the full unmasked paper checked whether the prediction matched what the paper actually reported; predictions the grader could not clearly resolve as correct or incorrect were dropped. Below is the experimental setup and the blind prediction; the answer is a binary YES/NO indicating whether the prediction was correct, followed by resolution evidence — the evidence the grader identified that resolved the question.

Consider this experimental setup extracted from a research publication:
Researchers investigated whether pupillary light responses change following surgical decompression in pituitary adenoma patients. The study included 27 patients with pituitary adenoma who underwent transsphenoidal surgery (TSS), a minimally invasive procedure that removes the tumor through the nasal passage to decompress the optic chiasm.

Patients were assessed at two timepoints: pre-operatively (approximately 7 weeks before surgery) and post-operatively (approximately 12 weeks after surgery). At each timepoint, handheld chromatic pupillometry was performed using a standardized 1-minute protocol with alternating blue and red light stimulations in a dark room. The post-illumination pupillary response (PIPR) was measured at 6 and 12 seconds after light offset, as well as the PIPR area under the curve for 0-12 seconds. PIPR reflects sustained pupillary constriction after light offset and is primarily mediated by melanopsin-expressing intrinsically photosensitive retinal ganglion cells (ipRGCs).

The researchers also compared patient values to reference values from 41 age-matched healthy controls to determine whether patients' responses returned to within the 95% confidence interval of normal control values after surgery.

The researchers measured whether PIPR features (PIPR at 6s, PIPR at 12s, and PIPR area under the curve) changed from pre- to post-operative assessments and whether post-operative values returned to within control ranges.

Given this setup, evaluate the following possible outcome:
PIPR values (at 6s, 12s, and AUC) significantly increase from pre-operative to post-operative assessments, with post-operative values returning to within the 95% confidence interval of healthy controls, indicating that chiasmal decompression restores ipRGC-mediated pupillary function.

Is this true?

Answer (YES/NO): YES